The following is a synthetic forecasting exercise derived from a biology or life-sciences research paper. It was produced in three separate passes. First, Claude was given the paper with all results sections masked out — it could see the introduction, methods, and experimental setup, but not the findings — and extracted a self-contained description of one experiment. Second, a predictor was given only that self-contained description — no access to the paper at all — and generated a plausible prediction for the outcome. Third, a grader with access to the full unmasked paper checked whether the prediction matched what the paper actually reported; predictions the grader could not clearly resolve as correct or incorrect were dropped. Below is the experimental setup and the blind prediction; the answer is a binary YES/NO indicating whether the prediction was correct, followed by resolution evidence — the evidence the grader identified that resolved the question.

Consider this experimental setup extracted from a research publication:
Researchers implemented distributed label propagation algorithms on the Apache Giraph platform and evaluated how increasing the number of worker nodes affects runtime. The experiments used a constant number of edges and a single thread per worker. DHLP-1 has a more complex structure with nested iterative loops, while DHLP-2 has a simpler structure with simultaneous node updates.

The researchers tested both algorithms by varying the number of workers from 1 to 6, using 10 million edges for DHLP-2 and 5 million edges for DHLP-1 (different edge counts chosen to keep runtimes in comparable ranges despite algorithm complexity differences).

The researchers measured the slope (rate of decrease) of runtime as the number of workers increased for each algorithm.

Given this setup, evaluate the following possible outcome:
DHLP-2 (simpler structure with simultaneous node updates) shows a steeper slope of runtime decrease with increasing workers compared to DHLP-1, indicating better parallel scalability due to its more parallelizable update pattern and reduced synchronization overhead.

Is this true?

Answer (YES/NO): NO